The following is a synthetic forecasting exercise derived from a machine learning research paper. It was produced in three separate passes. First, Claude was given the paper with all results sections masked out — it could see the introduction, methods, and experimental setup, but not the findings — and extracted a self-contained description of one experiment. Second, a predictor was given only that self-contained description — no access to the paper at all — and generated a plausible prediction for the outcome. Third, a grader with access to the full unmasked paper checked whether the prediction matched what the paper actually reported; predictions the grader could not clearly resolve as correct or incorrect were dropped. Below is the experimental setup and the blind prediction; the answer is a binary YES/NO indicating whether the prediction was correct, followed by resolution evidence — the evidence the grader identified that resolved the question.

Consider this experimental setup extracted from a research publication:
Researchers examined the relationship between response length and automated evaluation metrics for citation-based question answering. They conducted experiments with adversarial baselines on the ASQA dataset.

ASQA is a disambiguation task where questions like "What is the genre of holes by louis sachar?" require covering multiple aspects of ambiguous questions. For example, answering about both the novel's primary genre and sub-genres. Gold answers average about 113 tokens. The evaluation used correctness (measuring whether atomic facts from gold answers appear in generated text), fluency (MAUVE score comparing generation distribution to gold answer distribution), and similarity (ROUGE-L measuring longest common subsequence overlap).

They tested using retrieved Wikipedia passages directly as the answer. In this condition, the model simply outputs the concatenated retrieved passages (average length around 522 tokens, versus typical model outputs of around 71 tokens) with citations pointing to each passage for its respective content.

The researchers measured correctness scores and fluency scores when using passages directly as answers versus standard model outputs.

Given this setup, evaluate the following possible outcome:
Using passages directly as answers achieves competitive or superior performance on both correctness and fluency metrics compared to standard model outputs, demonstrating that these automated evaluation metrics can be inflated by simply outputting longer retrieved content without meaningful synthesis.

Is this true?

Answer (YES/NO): NO